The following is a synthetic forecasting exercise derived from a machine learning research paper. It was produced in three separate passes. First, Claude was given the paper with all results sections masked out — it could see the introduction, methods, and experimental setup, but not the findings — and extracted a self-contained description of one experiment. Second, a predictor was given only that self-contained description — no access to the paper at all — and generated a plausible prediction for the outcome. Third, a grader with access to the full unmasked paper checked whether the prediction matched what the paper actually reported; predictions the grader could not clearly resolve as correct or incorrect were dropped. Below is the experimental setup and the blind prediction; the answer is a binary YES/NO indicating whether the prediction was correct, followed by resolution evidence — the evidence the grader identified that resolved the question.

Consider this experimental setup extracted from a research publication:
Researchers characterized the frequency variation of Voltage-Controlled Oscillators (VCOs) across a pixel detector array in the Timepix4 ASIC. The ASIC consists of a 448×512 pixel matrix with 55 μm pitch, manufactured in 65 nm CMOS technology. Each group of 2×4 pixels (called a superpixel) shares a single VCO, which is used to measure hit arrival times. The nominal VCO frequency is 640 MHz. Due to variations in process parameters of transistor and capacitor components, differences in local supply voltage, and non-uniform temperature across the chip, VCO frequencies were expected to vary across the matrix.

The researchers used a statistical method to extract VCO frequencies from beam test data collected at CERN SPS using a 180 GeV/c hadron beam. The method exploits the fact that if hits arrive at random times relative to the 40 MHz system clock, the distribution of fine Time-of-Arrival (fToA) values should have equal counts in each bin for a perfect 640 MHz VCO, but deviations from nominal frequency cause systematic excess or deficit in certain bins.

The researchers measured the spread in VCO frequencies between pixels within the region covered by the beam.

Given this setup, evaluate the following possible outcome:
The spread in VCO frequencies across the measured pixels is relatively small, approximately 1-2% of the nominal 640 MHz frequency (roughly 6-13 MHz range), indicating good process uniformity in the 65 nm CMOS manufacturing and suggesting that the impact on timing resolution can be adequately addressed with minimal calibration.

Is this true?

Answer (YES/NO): NO